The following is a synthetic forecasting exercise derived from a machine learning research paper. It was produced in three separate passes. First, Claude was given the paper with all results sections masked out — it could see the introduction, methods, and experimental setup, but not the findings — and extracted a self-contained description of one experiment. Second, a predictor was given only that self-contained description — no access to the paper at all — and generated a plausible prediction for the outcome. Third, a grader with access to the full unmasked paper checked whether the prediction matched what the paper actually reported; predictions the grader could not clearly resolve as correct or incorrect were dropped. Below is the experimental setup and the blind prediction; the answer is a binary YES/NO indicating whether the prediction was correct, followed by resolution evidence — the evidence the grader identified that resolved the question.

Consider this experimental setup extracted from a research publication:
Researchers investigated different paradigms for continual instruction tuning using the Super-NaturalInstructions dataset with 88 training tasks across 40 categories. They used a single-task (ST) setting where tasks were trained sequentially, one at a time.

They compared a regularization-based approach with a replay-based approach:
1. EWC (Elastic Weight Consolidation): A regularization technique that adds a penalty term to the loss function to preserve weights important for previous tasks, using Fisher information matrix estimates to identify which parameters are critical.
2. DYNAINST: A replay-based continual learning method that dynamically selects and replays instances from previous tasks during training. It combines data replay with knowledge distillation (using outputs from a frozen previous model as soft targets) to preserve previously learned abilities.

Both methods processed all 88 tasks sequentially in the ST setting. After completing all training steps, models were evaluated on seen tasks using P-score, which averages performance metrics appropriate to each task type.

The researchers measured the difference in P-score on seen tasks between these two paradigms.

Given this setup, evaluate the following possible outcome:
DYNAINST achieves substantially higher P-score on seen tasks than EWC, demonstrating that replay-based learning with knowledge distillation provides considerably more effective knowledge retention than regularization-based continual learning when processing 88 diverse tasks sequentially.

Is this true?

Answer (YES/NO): YES